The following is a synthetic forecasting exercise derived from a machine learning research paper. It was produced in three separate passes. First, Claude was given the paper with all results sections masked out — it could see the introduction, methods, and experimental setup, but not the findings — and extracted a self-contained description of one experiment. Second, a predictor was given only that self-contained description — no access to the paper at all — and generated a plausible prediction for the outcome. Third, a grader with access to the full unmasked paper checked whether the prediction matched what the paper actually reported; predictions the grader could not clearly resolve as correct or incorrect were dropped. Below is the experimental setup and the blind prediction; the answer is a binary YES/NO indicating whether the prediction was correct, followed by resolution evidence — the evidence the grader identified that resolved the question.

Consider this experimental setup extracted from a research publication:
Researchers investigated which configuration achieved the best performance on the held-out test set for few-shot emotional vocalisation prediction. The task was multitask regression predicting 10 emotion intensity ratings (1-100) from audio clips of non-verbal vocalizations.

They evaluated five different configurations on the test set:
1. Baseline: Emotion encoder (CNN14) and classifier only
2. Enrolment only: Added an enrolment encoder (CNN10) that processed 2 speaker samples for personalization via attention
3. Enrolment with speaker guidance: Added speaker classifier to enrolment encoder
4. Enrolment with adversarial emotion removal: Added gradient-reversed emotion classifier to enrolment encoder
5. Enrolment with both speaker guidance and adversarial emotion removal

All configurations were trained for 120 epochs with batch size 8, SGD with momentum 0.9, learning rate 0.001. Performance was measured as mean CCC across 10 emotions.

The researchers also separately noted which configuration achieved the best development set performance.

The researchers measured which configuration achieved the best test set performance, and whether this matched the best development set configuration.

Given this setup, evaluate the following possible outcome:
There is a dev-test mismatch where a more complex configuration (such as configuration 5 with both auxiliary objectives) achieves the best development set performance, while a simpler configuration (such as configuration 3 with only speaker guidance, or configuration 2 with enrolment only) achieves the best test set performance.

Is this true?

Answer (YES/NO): NO